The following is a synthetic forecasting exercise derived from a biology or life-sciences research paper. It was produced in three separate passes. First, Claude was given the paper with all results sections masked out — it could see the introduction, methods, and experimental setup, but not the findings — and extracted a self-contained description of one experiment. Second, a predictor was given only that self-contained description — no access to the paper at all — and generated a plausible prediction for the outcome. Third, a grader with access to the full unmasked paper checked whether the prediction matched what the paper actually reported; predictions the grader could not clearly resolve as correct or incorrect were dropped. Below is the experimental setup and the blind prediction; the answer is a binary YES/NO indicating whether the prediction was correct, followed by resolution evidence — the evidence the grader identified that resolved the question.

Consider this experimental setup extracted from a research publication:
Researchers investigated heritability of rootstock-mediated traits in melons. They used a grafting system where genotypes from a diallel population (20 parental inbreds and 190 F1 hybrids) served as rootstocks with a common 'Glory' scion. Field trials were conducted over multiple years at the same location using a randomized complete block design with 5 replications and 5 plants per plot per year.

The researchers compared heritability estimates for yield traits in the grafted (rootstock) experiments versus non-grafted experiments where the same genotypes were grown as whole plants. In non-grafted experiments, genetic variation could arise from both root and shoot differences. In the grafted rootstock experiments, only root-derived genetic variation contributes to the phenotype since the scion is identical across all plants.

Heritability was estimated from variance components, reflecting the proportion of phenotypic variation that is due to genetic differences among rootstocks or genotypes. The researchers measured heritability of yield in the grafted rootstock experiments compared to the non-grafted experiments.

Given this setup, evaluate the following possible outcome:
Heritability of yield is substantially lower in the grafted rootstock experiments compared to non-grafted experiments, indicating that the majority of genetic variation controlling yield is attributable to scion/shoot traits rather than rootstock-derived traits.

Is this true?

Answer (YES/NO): NO